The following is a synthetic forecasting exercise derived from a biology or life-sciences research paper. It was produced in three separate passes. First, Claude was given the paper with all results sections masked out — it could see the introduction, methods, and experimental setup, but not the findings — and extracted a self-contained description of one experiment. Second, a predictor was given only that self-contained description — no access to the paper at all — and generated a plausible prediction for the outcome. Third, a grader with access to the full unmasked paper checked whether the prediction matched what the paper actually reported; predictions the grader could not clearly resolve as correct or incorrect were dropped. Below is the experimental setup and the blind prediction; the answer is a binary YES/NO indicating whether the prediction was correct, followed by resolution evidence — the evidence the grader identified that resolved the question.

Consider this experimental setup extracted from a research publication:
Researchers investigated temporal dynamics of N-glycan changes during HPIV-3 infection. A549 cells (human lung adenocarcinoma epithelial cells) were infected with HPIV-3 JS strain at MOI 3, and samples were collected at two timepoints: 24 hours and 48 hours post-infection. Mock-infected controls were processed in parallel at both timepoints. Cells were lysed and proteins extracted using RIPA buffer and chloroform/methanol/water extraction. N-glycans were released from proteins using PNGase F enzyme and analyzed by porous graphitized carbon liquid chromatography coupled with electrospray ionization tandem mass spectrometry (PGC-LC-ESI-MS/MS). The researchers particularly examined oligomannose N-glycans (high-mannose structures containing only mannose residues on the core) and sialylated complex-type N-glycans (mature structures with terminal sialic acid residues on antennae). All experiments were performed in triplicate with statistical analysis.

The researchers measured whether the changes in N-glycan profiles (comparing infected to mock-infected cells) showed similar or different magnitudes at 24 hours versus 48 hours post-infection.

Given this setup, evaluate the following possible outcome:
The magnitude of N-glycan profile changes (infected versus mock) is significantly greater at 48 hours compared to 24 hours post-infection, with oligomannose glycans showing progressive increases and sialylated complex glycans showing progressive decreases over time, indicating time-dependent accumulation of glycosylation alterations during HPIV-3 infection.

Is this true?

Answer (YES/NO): NO